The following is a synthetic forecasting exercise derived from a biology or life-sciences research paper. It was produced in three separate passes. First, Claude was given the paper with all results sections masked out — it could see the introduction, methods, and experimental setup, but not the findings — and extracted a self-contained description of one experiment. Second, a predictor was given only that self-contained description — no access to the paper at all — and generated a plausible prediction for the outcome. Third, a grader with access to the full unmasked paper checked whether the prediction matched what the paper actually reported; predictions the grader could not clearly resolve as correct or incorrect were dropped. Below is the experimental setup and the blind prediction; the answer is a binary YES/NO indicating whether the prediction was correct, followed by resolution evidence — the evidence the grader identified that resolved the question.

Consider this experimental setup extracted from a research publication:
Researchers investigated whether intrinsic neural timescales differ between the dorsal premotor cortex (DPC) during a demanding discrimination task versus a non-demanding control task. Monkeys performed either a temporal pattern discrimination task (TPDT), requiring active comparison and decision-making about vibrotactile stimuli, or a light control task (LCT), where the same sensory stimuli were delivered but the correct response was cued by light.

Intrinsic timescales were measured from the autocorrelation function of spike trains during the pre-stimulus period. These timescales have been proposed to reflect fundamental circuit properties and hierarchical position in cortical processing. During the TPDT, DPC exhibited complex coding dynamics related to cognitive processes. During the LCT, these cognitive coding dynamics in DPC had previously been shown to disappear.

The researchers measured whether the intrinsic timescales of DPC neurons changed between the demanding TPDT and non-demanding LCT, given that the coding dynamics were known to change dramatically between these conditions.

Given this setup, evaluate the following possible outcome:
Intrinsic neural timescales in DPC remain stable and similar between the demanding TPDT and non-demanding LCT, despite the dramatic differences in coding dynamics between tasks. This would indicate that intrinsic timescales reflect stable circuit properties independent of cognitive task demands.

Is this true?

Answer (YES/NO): YES